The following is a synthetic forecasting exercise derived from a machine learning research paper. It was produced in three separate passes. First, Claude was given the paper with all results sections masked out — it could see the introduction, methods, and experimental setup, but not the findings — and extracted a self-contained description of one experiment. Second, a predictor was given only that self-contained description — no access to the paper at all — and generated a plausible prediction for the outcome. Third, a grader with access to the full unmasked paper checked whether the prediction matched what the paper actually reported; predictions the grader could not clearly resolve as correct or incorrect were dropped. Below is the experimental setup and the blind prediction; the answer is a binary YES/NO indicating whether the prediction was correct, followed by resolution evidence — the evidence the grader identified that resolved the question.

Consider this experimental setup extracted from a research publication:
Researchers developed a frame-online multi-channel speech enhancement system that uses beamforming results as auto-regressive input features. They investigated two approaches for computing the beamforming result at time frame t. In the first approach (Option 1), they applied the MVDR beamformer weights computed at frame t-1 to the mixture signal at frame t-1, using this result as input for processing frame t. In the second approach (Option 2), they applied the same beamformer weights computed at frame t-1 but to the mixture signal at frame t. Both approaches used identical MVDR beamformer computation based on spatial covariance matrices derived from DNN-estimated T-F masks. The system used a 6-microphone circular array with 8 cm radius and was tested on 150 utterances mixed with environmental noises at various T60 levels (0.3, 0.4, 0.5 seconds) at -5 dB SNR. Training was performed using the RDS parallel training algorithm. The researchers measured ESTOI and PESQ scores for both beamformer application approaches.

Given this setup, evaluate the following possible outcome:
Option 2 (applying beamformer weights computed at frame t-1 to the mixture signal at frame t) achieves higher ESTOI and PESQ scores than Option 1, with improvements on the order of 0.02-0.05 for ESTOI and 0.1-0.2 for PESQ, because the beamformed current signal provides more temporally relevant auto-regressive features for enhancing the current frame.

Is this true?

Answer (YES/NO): NO